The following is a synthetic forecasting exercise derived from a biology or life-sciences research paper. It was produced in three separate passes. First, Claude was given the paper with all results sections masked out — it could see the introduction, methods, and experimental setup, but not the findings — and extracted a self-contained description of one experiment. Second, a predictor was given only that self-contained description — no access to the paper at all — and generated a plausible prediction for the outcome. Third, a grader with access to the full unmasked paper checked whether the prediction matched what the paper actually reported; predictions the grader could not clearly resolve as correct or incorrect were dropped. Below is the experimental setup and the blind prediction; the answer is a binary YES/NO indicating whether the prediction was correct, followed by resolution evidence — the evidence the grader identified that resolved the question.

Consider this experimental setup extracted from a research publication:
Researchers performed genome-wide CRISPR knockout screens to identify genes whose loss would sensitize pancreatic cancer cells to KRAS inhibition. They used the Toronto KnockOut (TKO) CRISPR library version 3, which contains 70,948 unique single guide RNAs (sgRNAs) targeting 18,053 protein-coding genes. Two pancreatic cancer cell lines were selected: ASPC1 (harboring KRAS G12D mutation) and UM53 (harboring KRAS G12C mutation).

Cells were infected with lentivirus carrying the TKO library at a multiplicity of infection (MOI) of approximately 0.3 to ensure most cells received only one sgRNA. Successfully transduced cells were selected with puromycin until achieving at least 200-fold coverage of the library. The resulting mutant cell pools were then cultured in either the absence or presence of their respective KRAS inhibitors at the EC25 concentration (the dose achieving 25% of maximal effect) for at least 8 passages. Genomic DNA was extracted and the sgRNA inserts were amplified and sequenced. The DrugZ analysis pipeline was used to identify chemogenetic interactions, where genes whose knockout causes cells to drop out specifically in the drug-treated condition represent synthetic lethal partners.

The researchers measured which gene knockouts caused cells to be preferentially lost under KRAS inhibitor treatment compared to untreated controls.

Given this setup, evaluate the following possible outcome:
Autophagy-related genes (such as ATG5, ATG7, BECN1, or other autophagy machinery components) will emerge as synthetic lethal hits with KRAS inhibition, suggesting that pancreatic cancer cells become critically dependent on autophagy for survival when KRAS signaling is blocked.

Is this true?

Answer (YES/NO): NO